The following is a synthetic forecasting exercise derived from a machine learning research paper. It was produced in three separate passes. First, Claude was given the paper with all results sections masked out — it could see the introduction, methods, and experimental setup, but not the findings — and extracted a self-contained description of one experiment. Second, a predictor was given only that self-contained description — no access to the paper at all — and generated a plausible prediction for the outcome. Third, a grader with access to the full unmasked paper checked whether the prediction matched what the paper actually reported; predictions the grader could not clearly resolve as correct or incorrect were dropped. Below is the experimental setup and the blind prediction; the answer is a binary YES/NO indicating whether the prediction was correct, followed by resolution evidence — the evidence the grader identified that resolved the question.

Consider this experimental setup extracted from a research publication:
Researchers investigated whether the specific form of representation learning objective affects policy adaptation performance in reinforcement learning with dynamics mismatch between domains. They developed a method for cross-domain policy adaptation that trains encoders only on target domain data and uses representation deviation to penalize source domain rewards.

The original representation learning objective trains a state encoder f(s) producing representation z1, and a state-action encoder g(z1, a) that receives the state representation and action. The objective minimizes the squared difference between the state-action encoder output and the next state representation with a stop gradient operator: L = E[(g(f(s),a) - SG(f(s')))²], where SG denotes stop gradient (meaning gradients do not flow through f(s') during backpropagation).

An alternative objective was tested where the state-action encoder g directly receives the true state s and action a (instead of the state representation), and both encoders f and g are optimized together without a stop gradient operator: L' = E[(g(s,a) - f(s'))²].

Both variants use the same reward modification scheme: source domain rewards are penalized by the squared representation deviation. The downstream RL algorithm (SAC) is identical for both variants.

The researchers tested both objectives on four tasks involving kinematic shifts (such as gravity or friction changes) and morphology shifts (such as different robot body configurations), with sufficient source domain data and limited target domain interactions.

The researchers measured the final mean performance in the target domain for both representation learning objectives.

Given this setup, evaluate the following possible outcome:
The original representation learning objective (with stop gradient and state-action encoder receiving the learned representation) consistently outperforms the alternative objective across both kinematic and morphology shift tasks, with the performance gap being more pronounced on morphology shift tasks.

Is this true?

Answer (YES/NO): NO